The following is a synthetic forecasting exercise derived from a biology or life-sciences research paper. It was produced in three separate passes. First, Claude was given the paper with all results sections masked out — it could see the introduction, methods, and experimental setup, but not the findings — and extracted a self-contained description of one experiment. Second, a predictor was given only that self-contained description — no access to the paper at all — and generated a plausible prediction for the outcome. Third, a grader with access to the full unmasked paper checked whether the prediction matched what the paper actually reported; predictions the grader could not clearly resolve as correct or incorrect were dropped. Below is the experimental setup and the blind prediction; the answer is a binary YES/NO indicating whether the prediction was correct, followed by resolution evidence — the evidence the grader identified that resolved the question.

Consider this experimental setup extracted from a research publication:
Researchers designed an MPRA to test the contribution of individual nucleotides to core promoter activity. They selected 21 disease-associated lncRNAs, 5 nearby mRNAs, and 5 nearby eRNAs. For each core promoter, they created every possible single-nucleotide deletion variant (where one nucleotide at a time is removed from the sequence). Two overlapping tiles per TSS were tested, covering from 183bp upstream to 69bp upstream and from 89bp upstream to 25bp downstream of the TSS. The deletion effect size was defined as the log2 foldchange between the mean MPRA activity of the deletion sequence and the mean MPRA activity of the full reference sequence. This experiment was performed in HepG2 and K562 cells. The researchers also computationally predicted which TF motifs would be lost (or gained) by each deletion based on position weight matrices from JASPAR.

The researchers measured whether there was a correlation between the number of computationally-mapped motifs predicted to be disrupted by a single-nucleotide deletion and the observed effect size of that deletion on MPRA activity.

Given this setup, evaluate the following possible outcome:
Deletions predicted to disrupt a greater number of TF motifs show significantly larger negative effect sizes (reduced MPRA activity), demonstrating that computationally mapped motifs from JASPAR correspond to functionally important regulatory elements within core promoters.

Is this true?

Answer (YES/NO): YES